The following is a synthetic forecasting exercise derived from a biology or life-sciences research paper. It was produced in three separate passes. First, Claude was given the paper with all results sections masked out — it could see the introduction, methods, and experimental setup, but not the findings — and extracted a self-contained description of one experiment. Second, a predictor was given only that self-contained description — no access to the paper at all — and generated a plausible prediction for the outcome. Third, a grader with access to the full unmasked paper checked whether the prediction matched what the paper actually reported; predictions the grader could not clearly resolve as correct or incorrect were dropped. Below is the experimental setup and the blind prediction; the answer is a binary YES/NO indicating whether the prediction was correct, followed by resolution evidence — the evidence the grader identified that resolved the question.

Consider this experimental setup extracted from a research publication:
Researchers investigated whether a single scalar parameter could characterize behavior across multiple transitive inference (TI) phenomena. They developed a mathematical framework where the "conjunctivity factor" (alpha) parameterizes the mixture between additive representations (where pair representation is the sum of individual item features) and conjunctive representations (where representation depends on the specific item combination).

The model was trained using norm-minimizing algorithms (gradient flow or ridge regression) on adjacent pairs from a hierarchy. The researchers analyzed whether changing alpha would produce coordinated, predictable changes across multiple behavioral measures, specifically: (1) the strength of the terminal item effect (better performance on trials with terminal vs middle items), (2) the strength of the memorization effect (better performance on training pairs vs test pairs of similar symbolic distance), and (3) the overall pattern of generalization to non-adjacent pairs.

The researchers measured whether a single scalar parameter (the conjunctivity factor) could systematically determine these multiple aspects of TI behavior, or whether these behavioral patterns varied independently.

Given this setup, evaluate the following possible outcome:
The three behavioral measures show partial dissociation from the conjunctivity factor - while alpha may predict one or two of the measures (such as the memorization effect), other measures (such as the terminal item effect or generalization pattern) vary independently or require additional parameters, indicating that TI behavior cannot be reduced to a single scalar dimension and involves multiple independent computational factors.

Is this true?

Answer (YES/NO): NO